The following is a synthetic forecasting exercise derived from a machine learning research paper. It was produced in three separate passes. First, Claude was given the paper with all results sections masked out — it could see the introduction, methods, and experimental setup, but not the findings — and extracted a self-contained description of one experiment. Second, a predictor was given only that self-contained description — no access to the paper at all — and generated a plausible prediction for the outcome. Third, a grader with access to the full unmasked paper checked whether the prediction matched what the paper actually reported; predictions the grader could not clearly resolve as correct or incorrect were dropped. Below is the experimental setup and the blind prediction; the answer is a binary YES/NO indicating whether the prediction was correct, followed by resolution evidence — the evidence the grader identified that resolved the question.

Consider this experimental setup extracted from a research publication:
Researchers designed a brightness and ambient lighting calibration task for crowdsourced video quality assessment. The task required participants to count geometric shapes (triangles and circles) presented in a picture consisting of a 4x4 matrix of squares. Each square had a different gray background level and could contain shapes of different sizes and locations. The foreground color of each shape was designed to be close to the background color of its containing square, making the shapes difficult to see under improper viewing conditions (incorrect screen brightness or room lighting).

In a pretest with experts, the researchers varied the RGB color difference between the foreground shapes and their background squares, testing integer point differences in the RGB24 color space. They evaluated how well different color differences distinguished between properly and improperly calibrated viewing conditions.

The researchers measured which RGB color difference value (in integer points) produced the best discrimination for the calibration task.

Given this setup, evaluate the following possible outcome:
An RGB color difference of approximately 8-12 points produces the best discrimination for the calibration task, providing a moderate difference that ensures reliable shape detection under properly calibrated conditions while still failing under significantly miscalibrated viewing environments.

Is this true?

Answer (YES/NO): NO